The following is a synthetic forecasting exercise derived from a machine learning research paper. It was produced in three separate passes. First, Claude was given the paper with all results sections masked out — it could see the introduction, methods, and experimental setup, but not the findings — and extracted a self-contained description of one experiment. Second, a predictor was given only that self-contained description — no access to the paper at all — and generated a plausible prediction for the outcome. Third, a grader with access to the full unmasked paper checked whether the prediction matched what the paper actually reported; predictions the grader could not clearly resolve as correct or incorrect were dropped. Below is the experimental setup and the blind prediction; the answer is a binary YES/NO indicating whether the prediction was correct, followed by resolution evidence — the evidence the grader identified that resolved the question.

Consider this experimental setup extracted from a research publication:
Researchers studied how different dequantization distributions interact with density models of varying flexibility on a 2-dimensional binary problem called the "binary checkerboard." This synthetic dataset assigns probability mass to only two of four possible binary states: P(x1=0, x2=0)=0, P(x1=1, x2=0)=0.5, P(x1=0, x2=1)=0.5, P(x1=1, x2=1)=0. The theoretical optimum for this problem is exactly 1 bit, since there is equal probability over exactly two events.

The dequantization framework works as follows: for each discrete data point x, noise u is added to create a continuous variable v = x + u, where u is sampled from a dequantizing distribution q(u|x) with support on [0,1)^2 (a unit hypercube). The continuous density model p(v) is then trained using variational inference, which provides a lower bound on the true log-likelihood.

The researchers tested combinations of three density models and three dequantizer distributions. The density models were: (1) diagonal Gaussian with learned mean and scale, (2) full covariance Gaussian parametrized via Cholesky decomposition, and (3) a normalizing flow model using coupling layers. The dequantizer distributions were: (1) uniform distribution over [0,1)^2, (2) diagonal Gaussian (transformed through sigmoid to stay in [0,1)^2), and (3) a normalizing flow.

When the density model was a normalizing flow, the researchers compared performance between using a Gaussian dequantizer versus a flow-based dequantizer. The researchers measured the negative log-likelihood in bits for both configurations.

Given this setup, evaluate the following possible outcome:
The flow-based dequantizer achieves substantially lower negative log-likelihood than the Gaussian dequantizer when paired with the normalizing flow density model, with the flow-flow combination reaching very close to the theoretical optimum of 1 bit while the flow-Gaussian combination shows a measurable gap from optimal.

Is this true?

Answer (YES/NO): NO